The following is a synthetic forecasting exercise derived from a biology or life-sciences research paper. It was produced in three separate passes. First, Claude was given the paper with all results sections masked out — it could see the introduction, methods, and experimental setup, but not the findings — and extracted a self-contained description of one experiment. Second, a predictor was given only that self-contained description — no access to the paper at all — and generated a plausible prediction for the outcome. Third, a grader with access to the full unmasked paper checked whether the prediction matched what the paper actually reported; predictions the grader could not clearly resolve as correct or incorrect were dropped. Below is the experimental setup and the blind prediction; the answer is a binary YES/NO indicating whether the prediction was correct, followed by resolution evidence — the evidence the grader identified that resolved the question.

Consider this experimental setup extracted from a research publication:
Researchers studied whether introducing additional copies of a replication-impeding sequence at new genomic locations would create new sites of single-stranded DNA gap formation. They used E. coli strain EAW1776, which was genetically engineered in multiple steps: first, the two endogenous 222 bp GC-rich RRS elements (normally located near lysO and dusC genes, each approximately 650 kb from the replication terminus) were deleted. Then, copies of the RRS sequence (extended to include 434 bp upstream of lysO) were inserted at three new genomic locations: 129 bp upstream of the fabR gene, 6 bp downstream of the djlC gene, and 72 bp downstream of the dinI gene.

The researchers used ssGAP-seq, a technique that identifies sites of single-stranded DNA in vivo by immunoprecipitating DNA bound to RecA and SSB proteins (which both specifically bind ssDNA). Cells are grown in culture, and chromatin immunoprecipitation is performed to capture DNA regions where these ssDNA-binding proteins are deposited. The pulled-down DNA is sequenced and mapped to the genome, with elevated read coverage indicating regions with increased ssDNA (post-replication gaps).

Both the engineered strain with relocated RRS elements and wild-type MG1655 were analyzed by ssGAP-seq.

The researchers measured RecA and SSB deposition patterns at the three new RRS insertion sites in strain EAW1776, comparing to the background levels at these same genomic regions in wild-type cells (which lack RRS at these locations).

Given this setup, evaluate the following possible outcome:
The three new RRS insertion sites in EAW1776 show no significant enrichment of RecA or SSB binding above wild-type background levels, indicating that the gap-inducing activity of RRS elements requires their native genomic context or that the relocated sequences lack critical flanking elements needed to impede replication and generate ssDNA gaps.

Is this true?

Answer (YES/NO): NO